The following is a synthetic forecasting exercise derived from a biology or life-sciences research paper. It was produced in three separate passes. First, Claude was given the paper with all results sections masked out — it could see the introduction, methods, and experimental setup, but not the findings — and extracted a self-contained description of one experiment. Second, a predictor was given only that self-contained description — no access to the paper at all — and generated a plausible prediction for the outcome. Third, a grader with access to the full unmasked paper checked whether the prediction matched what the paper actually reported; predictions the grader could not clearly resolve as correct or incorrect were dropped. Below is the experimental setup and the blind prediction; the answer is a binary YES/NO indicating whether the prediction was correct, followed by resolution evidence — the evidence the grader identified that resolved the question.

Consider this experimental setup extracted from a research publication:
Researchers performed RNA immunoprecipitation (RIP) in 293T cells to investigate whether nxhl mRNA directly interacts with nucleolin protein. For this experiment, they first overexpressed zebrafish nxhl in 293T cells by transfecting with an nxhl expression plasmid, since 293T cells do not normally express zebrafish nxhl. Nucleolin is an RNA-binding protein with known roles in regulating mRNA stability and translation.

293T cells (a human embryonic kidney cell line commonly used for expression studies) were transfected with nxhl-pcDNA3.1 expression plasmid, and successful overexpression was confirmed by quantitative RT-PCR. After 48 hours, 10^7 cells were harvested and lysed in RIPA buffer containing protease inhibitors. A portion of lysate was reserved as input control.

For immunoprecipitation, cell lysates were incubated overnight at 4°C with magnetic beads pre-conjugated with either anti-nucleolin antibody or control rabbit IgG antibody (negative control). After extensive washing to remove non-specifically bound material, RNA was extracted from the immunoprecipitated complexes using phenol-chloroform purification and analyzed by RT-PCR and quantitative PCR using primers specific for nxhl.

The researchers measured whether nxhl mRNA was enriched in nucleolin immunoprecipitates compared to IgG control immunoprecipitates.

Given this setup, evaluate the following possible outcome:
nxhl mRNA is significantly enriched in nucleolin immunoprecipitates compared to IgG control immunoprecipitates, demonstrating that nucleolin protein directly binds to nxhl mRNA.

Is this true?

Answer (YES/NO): YES